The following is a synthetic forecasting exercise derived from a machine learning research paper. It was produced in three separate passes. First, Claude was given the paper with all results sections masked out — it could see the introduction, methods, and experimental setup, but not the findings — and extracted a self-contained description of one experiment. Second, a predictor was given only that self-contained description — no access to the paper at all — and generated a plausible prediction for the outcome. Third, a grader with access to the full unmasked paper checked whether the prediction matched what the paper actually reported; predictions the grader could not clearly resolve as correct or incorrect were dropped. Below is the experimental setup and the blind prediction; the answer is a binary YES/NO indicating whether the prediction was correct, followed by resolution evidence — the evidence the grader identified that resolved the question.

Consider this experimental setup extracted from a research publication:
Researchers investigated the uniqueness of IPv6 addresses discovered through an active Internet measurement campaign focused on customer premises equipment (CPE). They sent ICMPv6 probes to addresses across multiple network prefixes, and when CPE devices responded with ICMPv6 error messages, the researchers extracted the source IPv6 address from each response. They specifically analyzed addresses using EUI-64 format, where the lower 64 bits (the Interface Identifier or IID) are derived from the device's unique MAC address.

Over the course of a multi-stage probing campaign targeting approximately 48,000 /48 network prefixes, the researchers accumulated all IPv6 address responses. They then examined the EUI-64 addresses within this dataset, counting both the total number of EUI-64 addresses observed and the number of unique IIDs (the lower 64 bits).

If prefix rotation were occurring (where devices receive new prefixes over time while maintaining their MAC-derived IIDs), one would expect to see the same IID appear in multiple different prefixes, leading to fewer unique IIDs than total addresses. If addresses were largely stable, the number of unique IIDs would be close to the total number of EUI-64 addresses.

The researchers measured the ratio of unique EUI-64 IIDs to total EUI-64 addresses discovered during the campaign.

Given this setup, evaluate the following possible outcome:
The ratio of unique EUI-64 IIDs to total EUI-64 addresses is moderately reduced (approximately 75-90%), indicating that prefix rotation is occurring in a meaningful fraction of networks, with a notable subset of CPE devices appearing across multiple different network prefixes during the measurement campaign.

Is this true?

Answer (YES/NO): NO